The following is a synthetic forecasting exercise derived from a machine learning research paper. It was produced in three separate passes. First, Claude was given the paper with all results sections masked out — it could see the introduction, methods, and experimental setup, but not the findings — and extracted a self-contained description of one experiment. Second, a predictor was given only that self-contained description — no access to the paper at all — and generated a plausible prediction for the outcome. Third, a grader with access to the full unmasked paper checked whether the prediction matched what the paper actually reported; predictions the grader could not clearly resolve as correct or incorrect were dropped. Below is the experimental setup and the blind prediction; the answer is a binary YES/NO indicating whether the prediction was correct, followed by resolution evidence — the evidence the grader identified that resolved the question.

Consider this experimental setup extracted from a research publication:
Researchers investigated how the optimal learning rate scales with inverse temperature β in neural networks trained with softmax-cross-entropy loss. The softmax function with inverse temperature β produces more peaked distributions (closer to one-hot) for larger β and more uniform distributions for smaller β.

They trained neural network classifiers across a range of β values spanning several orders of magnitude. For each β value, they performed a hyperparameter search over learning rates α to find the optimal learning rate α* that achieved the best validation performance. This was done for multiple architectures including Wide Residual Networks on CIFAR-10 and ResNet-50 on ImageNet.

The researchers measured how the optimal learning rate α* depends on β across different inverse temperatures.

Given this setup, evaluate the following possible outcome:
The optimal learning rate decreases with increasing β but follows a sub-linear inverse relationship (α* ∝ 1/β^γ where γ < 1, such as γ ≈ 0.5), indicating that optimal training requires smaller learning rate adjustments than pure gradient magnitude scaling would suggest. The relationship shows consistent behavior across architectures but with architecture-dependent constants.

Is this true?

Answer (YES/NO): NO